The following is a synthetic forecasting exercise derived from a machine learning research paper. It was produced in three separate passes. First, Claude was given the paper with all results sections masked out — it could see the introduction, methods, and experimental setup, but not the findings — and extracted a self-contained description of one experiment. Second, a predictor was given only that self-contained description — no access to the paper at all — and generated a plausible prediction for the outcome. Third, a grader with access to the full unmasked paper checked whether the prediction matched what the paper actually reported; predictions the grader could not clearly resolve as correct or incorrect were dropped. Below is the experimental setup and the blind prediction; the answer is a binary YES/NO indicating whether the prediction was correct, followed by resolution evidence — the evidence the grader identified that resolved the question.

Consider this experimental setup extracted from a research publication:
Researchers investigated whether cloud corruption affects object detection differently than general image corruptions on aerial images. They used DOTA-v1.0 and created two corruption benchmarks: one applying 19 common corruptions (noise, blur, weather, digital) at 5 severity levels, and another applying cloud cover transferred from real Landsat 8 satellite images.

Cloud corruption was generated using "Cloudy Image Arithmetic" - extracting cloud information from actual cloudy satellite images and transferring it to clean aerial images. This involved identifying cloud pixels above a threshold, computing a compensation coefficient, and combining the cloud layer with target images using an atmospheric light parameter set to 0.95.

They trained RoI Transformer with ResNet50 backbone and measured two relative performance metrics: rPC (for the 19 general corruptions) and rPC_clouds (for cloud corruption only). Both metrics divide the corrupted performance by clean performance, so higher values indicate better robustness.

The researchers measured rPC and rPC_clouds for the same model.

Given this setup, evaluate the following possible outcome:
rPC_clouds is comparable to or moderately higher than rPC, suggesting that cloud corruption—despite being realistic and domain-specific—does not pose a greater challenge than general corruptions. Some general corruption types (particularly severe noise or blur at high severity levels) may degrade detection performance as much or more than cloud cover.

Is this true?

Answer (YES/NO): YES